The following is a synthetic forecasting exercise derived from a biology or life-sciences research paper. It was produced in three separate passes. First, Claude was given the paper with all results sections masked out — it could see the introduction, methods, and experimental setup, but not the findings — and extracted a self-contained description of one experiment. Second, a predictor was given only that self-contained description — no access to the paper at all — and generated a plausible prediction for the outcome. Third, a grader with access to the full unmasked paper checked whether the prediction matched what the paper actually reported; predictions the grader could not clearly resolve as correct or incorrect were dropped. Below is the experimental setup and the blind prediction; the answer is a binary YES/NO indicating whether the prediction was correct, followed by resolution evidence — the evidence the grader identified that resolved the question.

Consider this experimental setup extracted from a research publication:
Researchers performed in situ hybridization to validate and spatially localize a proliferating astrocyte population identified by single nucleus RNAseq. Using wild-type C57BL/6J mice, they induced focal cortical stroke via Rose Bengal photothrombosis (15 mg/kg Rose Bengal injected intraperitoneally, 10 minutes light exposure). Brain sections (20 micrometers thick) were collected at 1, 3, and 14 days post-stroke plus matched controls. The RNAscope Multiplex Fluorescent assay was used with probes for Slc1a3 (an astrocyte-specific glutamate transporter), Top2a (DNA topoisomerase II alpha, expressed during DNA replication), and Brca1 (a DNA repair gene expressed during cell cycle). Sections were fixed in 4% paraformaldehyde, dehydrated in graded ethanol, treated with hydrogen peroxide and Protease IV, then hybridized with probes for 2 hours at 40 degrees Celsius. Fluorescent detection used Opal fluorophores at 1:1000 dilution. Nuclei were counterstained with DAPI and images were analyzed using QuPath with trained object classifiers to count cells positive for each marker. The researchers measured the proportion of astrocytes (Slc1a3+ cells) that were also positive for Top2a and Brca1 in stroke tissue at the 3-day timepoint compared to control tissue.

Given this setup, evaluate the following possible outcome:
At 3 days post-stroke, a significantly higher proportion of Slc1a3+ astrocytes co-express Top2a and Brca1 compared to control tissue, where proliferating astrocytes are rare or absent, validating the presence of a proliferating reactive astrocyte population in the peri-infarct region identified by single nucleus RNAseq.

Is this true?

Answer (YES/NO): YES